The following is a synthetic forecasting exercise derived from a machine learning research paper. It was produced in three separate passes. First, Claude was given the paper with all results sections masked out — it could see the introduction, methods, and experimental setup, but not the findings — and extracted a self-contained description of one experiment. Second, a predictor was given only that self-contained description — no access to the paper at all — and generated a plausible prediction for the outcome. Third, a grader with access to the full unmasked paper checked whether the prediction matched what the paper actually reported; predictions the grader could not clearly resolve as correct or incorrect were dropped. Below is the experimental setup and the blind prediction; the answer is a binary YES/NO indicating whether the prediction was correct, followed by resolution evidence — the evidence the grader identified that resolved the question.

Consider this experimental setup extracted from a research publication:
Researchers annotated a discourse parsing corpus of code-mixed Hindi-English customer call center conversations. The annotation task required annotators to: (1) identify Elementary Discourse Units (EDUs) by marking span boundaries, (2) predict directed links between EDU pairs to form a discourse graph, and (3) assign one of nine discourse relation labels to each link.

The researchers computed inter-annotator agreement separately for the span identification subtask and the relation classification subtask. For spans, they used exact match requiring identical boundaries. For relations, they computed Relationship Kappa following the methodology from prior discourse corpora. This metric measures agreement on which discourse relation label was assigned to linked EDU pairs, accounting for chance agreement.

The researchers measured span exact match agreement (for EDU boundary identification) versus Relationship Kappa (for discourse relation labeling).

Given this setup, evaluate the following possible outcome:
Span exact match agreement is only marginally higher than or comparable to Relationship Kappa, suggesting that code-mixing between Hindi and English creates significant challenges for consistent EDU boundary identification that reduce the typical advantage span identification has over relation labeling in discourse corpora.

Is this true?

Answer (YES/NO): NO